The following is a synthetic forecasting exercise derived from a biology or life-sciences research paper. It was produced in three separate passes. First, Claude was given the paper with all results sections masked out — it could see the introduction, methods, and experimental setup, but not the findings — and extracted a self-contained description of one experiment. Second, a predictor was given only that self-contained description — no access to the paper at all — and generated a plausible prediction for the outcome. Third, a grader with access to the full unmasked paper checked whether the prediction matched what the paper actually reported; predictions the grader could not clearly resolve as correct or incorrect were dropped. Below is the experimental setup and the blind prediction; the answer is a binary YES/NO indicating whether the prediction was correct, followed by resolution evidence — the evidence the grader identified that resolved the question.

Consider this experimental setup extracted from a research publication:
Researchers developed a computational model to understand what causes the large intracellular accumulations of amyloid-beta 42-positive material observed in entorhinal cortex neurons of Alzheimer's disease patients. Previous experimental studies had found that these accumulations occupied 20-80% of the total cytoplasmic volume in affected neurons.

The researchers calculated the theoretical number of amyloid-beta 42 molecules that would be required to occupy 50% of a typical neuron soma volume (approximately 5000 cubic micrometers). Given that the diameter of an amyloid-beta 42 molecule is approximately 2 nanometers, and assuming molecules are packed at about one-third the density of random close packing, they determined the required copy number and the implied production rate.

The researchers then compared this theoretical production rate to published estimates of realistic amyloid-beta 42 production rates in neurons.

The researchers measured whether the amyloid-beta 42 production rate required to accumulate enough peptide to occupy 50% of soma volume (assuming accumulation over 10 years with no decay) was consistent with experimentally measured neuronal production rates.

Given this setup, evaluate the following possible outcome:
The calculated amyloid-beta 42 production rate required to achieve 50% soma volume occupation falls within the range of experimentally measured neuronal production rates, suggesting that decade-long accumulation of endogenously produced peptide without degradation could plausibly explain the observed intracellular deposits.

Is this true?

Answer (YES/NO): NO